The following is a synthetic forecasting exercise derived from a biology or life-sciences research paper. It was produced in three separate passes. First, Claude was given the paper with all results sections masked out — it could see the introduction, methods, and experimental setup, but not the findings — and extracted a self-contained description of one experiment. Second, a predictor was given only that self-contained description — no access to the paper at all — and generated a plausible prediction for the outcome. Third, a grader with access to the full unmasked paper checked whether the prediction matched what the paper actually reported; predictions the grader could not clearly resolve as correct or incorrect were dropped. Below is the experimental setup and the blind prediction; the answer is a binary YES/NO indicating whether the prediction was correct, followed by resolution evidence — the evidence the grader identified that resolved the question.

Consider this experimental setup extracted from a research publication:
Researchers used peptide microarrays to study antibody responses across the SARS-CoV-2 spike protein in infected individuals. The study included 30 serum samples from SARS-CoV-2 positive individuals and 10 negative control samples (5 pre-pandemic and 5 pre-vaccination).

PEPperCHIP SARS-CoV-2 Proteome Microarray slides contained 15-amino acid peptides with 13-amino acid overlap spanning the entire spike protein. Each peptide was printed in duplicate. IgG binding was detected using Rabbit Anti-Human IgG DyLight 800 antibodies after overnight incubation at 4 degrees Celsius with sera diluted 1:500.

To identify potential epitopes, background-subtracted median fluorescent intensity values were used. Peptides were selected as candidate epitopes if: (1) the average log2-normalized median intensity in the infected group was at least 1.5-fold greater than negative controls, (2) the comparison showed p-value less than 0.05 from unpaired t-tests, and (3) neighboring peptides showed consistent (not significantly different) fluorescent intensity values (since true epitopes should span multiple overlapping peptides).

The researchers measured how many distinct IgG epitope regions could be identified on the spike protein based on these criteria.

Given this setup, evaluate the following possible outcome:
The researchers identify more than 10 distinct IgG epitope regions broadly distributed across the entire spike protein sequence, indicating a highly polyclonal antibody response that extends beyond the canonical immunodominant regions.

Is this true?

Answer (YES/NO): NO